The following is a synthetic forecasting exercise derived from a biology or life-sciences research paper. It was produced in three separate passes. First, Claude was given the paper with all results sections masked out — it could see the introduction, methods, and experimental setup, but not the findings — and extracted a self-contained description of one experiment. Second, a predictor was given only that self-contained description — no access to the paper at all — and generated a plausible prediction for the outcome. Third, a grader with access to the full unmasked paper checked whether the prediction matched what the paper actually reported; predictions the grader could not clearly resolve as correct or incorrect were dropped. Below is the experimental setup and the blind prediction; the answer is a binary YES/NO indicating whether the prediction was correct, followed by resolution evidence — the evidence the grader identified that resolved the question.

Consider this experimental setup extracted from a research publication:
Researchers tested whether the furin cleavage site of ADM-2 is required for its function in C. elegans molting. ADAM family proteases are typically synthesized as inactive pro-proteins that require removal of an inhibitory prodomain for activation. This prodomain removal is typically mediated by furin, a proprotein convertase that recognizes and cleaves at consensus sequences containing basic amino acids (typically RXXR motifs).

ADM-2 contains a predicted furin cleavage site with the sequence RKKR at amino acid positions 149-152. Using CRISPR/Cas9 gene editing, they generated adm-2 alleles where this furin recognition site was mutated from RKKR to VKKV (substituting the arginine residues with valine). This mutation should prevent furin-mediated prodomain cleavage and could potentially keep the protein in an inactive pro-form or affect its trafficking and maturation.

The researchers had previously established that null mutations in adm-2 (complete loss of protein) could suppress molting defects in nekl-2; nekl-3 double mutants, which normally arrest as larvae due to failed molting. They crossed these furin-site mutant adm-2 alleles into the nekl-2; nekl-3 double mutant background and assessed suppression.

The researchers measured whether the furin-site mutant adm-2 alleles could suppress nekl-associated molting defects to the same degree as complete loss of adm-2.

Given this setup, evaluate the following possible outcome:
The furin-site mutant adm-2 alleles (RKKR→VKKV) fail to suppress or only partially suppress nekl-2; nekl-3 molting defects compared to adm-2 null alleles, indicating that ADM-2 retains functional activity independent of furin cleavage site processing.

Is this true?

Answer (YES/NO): YES